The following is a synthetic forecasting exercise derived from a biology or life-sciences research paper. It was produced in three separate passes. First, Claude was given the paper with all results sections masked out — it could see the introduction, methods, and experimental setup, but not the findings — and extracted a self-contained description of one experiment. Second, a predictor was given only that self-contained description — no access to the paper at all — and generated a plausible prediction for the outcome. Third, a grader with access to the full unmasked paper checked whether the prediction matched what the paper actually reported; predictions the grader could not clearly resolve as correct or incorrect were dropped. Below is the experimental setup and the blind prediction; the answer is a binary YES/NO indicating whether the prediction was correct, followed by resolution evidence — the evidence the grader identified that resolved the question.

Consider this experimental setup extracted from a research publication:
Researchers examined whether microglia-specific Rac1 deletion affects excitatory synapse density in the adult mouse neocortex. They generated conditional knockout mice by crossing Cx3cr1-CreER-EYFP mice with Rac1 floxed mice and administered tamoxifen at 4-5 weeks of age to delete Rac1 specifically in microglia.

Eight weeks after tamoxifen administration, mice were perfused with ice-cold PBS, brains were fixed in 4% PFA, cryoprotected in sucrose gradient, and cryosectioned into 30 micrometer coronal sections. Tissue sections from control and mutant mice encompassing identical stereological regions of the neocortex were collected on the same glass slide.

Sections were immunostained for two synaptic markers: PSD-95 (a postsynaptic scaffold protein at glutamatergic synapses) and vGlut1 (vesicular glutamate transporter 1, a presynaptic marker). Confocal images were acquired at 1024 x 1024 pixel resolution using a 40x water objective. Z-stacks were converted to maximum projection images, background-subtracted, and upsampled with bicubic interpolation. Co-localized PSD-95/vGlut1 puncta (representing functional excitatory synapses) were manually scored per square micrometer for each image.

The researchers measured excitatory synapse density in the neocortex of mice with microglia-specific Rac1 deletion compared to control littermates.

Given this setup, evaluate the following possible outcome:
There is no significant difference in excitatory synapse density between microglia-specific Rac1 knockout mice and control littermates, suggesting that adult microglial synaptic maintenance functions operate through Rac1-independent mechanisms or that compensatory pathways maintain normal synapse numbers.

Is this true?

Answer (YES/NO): NO